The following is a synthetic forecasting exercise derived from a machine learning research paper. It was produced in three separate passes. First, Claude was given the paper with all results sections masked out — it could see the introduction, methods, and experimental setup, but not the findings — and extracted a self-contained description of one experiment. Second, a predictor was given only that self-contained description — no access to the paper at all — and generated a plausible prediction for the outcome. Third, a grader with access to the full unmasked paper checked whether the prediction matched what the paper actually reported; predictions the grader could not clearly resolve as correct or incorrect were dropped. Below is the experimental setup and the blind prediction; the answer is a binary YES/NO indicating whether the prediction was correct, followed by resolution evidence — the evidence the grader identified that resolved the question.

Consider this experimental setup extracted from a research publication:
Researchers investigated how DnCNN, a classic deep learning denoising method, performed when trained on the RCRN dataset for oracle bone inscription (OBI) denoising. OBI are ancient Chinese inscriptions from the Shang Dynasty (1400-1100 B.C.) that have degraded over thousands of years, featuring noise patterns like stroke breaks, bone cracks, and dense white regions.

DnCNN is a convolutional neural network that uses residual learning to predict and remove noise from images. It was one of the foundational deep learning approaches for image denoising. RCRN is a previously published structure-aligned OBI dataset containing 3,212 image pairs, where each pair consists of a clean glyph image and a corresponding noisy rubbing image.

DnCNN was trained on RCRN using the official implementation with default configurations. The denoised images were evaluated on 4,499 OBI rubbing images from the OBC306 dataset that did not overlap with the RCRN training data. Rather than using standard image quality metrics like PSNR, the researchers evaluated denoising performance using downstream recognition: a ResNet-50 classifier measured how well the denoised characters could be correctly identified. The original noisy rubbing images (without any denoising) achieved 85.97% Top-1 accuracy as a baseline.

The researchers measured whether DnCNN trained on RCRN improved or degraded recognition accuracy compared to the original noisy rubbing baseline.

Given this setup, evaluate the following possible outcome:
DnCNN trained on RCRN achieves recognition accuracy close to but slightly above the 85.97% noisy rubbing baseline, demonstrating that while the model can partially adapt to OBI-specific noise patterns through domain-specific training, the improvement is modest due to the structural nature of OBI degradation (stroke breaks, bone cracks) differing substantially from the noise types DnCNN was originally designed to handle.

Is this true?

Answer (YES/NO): NO